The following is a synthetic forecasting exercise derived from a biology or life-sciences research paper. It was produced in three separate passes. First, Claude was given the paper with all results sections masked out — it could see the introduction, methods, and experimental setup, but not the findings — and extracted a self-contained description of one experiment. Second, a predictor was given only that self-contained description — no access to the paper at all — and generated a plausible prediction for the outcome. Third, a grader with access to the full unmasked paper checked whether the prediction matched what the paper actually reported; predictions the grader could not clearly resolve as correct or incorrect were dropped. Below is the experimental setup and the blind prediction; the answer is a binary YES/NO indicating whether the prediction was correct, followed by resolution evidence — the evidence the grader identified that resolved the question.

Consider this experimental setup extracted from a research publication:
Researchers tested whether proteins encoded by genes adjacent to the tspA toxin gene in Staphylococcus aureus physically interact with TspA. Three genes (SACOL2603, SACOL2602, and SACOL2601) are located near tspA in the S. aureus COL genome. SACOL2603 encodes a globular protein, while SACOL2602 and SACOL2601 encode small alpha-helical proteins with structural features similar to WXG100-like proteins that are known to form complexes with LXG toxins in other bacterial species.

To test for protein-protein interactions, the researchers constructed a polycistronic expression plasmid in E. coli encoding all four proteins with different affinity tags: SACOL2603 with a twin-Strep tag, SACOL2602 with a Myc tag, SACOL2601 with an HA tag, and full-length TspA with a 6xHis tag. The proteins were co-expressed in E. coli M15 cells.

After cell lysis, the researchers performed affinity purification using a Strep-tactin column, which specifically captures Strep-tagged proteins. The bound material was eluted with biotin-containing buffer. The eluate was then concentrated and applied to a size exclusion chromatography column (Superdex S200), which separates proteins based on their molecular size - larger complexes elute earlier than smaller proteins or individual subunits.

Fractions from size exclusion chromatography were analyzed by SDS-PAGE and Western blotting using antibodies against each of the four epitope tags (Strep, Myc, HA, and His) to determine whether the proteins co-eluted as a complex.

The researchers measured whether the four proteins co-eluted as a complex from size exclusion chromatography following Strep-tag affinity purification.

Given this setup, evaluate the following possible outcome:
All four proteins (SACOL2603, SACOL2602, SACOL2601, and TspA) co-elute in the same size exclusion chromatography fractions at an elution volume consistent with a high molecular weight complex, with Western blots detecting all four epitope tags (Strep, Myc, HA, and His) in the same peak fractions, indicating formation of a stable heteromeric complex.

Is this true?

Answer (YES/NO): YES